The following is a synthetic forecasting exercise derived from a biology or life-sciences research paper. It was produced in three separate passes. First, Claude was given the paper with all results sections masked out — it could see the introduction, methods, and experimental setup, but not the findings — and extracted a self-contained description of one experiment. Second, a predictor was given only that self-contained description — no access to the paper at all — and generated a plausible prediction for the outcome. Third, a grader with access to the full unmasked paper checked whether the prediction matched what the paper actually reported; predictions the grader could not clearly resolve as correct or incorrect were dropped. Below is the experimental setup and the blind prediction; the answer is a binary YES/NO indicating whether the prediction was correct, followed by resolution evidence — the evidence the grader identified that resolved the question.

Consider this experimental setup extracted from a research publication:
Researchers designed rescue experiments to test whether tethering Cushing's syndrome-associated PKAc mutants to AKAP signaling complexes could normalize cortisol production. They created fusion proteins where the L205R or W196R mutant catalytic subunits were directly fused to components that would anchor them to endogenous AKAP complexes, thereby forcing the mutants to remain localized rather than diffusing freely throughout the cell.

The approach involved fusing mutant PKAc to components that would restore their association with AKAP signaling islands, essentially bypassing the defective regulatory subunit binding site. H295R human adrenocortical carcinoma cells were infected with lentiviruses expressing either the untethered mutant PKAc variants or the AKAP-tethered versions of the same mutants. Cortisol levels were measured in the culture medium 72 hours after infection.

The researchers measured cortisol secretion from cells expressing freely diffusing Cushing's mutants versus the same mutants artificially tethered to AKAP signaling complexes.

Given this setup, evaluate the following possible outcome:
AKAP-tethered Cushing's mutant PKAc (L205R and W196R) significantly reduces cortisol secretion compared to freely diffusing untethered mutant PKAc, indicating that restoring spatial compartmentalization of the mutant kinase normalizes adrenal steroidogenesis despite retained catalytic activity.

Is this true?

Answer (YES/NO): YES